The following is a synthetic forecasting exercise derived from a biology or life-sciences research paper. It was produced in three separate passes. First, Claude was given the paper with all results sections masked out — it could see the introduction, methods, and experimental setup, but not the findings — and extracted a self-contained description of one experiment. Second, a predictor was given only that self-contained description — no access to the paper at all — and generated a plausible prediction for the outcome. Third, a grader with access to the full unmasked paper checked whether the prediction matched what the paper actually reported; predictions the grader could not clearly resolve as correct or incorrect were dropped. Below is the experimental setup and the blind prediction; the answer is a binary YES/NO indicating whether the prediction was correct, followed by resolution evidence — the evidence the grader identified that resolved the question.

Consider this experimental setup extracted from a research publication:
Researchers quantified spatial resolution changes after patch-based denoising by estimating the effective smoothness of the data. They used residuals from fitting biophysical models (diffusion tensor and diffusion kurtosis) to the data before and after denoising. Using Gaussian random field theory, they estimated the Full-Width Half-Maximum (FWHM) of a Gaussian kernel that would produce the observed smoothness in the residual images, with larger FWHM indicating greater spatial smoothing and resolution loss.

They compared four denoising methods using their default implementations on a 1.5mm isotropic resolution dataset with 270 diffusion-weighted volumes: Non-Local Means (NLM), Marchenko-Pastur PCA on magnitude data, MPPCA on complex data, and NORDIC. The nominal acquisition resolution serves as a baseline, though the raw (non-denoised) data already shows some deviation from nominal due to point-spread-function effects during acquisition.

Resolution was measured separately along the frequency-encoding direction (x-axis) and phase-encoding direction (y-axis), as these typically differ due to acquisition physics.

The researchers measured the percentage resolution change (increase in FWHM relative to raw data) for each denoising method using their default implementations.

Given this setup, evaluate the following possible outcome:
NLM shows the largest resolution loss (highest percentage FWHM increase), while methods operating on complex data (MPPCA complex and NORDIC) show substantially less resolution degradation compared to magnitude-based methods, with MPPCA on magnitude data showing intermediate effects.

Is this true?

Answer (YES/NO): NO